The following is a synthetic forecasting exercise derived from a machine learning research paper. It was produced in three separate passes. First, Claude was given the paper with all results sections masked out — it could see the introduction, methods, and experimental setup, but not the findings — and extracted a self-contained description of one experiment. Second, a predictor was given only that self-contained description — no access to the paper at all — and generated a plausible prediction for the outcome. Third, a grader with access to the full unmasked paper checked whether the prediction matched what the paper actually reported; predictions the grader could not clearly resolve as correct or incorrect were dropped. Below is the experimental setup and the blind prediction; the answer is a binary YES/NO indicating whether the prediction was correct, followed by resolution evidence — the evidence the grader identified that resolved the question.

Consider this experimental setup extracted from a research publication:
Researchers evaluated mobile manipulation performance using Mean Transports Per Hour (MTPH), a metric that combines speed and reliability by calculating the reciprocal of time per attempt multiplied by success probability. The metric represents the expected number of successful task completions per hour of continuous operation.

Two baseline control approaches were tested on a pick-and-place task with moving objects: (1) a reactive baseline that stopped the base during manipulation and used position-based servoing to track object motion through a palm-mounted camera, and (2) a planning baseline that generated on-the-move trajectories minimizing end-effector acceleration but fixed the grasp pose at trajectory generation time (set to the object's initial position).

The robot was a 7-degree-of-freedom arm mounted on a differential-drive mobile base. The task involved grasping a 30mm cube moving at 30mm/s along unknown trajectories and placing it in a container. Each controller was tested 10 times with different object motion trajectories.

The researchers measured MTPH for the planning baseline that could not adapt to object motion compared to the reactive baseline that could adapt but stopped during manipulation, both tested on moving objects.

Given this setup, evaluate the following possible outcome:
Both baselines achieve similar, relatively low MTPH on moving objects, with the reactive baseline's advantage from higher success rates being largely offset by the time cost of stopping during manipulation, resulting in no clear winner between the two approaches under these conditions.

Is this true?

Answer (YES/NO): NO